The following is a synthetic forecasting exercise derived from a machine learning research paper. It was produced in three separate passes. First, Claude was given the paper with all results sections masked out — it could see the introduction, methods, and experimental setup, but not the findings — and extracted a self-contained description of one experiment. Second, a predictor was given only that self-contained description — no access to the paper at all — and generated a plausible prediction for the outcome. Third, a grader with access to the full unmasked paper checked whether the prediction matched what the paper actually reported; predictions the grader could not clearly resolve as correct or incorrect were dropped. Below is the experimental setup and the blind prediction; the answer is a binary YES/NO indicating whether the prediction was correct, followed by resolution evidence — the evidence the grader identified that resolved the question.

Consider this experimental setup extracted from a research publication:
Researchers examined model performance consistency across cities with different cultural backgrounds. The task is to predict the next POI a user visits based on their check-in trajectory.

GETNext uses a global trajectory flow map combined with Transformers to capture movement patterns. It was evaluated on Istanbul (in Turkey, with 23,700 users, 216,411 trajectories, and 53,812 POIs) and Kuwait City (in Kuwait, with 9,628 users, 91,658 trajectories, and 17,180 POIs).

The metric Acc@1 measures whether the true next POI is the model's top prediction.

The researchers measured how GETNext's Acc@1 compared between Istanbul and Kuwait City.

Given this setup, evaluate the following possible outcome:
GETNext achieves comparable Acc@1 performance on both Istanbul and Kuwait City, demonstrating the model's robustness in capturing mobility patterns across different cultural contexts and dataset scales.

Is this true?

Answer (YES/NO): NO